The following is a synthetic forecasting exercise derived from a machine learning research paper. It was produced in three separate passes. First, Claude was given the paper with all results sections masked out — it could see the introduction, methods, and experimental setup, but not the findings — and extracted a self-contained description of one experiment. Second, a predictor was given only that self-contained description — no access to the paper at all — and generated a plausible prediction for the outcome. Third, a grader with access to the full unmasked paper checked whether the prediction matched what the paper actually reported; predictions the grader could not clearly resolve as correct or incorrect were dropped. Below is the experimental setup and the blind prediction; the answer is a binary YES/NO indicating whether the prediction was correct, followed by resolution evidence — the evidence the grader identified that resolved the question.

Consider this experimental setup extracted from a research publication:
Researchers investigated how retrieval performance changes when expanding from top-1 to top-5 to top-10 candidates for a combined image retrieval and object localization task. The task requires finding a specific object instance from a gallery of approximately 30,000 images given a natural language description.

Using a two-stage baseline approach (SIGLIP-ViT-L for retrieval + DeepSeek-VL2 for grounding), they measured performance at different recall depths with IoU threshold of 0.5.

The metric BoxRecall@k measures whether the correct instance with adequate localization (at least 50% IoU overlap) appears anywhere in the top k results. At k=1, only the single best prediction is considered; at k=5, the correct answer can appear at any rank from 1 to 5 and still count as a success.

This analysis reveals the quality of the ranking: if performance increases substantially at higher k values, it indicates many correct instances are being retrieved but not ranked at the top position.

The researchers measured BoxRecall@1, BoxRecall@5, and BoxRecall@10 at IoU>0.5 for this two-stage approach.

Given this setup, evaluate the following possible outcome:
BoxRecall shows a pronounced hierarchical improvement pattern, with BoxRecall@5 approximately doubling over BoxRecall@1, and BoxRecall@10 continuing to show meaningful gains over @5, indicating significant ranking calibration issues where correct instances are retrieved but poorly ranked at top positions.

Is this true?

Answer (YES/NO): NO